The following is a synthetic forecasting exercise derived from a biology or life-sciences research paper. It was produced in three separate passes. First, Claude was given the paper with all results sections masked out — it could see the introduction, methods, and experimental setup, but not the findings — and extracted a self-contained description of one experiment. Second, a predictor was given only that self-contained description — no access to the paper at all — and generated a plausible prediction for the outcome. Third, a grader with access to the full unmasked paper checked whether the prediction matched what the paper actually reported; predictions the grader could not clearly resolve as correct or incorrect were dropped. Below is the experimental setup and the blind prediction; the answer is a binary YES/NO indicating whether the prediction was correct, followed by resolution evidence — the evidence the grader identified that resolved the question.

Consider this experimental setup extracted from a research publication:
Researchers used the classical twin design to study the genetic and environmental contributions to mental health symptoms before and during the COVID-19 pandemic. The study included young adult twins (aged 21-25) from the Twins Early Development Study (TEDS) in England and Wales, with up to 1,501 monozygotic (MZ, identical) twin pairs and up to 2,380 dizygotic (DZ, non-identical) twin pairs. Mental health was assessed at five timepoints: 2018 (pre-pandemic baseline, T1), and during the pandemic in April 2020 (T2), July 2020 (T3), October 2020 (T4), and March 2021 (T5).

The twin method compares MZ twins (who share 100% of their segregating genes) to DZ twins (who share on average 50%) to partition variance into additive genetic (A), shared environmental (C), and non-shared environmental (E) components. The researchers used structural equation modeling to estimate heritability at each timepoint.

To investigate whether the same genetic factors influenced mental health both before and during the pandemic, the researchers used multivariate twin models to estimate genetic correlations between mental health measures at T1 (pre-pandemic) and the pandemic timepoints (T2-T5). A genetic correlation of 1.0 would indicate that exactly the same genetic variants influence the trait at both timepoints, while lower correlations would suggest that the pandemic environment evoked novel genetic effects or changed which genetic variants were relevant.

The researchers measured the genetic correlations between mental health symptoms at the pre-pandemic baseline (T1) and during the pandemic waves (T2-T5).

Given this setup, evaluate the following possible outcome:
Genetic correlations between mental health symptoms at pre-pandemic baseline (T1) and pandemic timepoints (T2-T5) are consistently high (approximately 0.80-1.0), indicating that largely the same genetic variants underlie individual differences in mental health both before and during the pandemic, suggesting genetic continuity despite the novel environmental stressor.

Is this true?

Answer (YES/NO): YES